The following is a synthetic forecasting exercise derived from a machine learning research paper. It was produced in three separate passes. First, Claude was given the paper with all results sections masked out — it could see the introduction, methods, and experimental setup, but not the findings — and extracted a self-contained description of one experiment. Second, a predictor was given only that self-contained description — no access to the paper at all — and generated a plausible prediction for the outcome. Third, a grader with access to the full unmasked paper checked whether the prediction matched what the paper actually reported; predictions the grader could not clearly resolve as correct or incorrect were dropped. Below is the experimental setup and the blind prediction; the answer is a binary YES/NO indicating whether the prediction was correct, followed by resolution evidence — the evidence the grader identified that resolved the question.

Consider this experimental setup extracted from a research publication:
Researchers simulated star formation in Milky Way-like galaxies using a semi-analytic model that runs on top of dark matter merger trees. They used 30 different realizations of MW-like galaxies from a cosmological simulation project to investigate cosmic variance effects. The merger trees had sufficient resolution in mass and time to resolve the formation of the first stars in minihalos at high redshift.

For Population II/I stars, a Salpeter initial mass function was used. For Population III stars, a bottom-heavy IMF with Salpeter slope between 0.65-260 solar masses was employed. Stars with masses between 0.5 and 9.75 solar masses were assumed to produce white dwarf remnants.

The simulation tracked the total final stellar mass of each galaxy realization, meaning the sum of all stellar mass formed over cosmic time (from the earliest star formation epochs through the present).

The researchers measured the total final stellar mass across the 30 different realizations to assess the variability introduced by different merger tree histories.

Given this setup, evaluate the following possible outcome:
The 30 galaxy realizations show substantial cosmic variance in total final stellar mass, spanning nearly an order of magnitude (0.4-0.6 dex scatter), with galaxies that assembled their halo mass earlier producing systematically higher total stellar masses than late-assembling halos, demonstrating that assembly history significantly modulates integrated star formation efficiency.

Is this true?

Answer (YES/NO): NO